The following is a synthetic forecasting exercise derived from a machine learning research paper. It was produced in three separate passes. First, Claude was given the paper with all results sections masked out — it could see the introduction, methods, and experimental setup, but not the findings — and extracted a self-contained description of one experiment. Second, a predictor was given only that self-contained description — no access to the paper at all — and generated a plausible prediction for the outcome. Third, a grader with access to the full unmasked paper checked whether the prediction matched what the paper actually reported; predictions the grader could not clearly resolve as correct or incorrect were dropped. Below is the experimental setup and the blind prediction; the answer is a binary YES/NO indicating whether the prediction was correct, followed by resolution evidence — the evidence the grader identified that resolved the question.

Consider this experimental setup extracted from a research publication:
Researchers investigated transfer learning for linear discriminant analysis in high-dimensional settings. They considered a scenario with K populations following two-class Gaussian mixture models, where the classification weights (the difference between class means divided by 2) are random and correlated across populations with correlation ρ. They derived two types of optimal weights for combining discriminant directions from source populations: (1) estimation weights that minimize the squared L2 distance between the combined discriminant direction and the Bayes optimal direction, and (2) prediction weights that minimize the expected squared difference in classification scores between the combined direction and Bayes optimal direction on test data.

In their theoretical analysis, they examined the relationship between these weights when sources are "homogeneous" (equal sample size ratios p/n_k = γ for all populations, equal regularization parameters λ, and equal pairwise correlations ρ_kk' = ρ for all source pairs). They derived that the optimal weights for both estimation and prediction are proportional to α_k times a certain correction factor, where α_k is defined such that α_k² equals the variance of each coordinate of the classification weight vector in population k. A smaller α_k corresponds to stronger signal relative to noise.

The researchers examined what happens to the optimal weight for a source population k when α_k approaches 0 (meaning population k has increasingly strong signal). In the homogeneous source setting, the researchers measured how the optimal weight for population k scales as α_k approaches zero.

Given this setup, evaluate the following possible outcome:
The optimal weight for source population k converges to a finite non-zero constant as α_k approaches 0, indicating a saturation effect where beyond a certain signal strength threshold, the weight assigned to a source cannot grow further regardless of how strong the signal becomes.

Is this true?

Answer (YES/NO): NO